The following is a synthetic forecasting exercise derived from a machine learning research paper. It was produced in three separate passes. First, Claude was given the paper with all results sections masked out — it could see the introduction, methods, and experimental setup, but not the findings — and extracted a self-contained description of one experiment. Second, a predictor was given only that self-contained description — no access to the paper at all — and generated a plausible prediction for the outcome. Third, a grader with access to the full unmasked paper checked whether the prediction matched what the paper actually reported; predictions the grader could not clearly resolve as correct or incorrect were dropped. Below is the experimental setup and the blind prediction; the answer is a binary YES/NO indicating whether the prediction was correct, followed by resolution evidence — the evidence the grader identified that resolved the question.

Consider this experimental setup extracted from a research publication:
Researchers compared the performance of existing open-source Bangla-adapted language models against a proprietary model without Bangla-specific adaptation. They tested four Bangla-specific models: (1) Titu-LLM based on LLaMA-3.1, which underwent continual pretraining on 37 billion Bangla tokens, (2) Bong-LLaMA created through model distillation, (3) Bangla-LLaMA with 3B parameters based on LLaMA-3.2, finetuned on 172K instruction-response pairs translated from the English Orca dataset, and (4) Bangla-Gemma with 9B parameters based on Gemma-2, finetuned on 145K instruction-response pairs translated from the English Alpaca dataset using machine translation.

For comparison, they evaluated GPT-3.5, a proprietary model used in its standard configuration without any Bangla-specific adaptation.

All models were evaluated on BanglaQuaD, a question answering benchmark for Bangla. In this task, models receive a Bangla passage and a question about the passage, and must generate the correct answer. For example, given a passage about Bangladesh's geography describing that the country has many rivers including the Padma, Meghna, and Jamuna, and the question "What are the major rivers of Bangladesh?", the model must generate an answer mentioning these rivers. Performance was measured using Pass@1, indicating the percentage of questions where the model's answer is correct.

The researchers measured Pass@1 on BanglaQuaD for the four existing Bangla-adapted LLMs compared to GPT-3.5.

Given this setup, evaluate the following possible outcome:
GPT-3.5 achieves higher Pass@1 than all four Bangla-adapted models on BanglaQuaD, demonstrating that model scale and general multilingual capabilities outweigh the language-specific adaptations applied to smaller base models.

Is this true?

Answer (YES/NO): YES